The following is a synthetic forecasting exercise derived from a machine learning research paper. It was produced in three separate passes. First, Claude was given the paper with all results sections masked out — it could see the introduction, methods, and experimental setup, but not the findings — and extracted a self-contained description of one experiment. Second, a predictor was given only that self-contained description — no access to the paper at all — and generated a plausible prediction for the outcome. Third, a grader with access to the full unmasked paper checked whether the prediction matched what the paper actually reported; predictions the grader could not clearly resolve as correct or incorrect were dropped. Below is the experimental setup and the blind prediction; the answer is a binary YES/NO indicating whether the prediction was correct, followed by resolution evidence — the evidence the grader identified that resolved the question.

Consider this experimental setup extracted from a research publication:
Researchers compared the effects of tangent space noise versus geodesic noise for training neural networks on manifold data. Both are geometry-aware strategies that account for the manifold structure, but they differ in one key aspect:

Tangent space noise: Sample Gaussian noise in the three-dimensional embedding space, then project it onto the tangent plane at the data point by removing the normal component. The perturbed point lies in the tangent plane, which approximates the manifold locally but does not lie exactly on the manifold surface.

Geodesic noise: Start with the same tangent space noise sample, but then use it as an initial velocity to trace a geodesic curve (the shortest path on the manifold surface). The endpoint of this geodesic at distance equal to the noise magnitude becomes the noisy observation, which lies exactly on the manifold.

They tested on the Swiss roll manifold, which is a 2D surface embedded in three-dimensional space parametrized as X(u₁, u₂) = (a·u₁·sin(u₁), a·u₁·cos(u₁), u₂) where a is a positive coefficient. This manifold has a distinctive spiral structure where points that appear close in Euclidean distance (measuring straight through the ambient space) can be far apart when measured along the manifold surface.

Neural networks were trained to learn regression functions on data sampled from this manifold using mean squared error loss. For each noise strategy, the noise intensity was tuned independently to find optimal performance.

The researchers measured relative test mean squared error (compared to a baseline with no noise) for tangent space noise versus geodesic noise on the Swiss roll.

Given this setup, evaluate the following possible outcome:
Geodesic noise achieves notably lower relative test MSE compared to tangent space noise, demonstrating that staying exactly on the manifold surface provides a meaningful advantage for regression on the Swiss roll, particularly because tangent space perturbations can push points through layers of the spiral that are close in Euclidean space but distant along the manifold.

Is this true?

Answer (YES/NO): YES